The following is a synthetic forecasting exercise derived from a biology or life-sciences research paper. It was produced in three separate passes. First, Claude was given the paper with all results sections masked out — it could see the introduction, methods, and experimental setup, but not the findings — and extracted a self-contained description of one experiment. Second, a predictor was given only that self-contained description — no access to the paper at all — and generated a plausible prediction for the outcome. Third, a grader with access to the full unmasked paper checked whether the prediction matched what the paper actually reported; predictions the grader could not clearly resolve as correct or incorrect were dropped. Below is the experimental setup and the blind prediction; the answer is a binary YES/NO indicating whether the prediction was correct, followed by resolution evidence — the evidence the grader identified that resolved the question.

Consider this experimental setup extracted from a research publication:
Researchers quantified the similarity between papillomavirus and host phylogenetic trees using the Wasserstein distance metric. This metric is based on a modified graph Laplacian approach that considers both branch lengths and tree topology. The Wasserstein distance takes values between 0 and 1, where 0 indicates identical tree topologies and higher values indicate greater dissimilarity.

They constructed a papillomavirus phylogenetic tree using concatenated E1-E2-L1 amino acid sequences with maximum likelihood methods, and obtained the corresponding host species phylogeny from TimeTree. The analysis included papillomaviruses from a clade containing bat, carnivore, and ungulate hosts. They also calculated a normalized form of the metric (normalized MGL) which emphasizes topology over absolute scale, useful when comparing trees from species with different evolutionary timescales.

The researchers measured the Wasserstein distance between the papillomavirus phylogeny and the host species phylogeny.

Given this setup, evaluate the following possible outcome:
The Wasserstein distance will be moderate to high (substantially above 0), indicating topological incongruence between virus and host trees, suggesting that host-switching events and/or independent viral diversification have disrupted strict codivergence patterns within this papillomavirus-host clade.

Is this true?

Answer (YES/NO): NO